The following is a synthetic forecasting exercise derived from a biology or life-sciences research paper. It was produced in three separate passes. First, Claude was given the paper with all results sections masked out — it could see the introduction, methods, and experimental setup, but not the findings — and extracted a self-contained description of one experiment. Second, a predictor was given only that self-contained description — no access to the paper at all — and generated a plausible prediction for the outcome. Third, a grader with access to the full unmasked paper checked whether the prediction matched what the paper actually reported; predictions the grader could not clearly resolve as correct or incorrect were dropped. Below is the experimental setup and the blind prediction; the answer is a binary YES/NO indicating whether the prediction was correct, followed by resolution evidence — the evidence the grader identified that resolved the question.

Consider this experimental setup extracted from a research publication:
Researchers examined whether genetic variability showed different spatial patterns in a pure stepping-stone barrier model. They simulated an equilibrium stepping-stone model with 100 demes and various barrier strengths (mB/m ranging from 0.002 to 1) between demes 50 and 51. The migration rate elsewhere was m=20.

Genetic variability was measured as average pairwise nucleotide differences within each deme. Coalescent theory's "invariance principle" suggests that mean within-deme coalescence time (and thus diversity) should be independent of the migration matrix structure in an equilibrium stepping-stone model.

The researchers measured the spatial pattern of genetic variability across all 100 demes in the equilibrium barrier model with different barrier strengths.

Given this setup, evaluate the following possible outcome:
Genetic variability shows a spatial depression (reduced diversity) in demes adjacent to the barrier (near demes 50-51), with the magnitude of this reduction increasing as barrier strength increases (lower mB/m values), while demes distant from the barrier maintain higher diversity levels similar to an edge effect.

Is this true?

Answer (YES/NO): NO